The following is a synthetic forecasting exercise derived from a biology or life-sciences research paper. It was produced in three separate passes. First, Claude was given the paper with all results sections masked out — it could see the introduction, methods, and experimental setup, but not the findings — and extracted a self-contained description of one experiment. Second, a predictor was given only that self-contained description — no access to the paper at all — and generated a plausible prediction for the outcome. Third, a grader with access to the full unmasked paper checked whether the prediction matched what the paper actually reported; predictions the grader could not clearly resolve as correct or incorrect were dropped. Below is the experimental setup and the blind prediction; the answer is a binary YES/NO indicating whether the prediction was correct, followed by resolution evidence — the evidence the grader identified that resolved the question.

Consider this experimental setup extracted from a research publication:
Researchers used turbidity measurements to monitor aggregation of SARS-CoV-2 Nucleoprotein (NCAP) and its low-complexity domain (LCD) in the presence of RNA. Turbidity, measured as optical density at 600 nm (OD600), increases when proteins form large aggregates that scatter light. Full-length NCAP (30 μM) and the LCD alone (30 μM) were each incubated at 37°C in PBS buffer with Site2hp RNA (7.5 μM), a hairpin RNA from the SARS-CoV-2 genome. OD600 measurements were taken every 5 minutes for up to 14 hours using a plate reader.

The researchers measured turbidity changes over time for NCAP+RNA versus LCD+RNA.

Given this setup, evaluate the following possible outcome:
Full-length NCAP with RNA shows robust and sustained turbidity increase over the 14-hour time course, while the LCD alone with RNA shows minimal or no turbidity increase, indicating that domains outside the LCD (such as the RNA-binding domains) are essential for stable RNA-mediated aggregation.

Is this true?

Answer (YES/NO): NO